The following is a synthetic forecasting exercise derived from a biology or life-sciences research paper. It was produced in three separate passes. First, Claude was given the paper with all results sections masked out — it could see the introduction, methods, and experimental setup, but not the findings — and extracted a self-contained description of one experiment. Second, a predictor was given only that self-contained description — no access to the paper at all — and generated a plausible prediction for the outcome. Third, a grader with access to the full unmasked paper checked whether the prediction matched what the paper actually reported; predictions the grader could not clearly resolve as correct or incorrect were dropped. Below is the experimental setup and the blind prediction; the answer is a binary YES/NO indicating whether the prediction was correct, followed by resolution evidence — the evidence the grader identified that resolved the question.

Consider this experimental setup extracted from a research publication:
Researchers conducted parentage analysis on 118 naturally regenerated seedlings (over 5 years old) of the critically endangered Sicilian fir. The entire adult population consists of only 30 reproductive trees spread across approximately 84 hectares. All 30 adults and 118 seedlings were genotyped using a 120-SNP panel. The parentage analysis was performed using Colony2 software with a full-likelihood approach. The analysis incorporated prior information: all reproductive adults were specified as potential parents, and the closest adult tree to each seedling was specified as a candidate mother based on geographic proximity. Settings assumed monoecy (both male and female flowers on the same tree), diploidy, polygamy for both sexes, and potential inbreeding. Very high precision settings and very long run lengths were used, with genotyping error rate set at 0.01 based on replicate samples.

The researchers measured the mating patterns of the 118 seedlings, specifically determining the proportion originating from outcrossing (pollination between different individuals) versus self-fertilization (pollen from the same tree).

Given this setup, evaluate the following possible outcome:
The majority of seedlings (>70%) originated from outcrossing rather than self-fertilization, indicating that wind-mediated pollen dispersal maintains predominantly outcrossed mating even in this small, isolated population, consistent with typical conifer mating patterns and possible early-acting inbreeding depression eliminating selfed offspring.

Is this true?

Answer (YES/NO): NO